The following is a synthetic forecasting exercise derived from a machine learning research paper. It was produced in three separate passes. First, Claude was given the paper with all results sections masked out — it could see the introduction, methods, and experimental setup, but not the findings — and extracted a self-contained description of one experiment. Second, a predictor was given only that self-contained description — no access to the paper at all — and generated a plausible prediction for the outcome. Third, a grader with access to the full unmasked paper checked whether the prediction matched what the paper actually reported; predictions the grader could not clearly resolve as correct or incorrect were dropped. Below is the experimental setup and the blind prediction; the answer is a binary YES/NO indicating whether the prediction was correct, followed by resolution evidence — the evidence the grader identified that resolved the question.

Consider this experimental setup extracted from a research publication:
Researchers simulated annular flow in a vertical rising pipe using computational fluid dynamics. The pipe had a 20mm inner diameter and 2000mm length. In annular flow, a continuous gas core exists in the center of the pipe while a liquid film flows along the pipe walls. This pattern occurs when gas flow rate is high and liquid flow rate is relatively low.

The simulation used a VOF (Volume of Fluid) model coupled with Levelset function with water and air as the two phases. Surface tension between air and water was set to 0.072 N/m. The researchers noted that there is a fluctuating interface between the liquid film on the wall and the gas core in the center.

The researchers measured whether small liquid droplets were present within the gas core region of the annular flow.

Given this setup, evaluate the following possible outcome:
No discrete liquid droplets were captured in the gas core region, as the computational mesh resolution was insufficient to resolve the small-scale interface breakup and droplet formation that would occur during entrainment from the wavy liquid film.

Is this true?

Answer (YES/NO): NO